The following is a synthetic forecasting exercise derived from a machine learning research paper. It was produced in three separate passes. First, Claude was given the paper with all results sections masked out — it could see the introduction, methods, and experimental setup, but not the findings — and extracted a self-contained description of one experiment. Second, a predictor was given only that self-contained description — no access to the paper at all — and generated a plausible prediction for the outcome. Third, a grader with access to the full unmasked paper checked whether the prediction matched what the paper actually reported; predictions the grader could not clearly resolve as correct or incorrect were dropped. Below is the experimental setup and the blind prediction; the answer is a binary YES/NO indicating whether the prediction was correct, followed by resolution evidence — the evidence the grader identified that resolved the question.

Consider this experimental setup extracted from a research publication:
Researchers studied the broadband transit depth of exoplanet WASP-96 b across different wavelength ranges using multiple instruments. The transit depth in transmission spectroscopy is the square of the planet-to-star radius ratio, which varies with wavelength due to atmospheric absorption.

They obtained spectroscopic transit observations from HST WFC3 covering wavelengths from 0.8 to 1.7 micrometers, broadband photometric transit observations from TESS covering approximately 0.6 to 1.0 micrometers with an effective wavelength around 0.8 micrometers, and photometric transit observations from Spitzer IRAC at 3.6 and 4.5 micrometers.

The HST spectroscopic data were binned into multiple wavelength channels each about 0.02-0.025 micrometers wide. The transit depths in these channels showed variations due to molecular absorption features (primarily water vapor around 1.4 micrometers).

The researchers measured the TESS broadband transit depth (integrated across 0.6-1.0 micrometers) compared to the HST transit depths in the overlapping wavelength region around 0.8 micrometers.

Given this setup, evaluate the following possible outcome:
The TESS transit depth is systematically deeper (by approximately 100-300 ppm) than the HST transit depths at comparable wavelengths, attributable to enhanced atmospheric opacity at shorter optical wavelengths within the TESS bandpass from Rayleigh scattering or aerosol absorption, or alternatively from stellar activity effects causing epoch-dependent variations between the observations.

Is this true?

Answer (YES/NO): NO